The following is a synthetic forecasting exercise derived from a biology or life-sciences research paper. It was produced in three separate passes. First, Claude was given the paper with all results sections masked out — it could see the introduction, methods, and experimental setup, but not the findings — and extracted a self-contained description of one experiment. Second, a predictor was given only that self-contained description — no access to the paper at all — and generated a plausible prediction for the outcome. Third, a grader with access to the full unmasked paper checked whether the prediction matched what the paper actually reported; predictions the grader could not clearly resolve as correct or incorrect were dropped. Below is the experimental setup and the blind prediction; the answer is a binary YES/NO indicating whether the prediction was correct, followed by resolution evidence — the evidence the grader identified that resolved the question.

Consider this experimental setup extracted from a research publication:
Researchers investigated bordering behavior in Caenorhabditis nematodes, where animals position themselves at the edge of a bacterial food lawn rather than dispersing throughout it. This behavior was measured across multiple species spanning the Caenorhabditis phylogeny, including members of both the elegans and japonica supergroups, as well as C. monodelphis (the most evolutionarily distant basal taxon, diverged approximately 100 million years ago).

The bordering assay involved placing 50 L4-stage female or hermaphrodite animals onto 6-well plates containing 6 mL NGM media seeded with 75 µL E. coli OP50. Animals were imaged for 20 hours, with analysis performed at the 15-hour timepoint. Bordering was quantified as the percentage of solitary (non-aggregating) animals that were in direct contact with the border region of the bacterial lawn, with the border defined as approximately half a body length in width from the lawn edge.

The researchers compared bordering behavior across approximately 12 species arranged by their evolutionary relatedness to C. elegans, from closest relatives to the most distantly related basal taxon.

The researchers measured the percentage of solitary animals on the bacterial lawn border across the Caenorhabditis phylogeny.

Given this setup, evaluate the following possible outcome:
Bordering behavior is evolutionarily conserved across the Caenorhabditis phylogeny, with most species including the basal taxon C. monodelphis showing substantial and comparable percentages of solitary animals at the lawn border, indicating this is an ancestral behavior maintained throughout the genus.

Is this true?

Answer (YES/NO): NO